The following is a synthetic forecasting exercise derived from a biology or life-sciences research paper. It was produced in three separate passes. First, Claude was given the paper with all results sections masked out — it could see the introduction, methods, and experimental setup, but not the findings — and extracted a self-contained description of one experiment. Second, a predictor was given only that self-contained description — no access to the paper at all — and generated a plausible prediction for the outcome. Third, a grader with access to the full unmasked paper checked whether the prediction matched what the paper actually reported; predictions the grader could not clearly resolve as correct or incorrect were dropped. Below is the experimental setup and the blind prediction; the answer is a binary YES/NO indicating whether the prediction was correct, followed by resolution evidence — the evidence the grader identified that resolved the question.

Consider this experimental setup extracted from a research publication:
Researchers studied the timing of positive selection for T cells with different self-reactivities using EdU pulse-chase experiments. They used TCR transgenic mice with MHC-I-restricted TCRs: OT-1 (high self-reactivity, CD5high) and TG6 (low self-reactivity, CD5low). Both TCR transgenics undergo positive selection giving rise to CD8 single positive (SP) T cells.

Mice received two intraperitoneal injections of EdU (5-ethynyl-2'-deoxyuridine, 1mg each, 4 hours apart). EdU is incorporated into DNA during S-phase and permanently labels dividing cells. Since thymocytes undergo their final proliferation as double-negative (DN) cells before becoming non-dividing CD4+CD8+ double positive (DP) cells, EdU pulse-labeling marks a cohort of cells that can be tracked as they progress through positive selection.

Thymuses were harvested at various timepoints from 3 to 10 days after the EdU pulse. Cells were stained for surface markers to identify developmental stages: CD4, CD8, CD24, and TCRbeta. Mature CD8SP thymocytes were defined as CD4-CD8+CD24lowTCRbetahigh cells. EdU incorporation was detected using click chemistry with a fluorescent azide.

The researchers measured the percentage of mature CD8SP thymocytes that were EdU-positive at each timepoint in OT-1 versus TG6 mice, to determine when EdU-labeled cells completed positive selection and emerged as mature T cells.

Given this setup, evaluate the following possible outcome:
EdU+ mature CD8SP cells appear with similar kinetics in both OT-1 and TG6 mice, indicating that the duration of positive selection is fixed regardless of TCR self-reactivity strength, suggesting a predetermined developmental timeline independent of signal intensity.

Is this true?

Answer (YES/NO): NO